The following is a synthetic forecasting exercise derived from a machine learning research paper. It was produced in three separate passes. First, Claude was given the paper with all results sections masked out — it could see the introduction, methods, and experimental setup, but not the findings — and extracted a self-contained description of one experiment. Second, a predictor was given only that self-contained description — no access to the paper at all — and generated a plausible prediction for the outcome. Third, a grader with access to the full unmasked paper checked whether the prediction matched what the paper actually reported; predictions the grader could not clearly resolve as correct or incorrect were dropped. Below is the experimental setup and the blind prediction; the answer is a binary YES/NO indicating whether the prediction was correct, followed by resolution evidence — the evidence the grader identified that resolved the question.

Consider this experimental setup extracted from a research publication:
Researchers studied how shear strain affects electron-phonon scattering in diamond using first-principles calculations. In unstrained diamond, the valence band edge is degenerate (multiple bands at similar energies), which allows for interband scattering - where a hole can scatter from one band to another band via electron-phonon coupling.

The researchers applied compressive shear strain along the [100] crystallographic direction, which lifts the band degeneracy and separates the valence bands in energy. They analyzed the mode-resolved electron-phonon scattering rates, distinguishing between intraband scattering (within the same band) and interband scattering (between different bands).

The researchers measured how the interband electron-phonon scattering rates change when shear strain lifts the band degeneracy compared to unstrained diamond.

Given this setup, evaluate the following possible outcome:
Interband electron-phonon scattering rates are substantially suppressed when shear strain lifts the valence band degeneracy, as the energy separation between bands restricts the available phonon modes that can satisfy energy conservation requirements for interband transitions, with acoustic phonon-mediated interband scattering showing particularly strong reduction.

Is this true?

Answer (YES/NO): YES